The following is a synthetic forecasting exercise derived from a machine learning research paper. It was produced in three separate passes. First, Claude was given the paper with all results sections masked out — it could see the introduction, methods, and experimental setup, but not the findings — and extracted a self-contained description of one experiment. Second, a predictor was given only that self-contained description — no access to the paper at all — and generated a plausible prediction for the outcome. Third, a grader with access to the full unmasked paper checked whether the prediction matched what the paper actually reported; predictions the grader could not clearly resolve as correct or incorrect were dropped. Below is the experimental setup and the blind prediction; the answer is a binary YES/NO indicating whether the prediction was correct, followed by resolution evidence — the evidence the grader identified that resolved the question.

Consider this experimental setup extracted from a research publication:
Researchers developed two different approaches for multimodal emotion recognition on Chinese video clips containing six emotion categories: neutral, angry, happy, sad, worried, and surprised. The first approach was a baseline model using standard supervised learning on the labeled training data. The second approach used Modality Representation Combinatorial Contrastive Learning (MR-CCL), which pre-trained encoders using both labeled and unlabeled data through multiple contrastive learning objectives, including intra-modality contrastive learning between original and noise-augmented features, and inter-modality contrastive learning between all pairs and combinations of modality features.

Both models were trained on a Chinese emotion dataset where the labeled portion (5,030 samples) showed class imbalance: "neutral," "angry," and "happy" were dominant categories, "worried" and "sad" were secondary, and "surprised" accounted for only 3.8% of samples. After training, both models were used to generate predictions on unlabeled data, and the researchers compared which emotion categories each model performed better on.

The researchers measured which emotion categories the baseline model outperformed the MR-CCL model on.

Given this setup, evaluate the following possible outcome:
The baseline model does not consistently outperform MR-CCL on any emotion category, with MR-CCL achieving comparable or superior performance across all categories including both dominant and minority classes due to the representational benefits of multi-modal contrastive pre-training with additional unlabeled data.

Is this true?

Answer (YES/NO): NO